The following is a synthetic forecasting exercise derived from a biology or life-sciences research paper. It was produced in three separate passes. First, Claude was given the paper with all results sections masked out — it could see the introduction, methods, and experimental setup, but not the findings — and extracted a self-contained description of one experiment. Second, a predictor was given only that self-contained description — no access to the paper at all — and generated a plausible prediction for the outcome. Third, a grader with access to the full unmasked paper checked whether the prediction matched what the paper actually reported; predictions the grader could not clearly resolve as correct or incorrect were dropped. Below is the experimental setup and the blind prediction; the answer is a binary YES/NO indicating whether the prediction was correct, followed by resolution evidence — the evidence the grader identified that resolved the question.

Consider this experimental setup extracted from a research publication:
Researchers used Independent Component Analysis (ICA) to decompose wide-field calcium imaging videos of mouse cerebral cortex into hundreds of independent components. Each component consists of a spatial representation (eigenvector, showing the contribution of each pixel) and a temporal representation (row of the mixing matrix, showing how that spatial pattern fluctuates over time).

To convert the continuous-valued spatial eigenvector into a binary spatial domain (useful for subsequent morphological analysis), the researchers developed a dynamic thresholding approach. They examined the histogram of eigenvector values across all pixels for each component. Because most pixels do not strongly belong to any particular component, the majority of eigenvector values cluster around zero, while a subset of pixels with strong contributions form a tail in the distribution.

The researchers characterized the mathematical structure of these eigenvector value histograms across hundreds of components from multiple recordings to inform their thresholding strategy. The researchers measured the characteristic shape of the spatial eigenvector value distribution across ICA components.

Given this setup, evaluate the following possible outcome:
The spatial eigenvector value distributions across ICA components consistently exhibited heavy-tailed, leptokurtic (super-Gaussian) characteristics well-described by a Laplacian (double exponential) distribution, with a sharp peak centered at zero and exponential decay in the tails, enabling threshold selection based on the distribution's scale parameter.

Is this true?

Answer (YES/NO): NO